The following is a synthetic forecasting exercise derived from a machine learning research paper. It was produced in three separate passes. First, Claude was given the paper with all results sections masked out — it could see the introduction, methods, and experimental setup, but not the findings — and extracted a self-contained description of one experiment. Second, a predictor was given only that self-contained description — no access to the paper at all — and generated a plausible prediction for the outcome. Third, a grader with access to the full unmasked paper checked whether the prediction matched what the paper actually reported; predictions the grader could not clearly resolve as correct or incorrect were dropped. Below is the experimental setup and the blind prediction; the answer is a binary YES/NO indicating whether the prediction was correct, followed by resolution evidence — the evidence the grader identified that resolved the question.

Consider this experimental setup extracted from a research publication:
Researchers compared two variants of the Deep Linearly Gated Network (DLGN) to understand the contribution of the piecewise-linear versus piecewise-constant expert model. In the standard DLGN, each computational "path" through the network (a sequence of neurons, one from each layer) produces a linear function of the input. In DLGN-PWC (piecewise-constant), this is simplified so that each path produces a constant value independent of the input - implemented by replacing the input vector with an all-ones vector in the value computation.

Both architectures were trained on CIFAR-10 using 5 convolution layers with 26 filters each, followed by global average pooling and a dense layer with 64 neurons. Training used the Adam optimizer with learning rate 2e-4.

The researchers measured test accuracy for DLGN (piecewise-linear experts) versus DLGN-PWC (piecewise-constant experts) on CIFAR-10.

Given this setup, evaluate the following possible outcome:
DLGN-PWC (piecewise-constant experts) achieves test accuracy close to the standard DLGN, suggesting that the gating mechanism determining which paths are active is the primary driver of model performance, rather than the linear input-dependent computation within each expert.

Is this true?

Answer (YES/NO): YES